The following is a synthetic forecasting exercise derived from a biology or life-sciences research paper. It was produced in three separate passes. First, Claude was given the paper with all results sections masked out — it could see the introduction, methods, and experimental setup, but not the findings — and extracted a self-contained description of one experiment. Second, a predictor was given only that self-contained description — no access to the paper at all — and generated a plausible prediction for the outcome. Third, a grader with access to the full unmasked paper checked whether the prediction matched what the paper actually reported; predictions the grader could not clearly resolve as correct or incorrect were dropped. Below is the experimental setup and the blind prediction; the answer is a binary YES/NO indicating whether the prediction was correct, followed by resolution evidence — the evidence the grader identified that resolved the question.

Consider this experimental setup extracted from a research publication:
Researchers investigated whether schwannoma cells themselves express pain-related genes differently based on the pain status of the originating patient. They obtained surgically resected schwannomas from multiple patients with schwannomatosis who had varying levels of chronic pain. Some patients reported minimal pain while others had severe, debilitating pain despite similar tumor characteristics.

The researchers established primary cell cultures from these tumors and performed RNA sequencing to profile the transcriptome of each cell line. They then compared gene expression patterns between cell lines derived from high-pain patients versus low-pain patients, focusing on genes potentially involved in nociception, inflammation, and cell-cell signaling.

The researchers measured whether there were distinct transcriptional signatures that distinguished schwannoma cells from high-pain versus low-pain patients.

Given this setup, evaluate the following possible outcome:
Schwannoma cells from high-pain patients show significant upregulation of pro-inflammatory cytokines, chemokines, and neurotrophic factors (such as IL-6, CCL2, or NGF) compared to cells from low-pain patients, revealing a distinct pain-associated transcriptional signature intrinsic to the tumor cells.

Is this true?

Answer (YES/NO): NO